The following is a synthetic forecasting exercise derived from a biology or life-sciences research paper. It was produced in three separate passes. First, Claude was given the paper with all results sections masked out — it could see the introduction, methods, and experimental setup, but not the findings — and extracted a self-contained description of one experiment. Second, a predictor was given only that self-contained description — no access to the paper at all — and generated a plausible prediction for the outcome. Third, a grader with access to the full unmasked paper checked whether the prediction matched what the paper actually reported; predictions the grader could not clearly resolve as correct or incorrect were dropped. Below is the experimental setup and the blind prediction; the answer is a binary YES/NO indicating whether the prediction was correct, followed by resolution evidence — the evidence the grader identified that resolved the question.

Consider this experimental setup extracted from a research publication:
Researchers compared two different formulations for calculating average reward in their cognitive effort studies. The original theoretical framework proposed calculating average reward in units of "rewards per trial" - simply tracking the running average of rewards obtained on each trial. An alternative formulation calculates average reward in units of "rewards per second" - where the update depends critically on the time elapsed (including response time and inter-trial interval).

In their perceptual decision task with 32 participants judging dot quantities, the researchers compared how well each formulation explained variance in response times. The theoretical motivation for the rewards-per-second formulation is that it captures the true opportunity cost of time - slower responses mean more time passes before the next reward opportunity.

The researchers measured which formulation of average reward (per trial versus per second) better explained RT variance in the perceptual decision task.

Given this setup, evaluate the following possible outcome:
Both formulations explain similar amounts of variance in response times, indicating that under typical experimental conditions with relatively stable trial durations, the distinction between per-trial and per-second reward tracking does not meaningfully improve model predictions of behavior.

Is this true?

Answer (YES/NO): NO